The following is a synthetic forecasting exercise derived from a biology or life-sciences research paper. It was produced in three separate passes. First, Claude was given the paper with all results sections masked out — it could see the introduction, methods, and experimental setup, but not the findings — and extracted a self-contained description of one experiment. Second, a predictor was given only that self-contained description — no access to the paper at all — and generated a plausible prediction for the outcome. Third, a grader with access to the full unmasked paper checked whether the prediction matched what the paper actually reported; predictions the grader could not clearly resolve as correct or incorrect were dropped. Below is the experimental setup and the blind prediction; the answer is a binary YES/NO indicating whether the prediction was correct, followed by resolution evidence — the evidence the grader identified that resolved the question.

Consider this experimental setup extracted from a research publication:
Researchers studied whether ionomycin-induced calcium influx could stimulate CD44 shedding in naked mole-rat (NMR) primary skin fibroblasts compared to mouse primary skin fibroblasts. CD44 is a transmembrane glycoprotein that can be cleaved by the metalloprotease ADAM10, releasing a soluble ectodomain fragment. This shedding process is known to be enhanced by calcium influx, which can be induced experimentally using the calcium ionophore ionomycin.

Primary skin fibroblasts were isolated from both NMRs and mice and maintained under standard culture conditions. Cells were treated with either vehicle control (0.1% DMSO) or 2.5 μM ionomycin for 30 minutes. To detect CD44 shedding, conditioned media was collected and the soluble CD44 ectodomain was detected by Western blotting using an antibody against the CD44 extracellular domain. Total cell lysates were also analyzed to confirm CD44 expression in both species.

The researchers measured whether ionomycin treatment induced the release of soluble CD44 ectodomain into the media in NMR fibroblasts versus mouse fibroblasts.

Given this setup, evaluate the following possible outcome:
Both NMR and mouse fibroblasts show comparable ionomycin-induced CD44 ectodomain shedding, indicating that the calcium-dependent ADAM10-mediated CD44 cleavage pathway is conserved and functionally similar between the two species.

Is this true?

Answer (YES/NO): NO